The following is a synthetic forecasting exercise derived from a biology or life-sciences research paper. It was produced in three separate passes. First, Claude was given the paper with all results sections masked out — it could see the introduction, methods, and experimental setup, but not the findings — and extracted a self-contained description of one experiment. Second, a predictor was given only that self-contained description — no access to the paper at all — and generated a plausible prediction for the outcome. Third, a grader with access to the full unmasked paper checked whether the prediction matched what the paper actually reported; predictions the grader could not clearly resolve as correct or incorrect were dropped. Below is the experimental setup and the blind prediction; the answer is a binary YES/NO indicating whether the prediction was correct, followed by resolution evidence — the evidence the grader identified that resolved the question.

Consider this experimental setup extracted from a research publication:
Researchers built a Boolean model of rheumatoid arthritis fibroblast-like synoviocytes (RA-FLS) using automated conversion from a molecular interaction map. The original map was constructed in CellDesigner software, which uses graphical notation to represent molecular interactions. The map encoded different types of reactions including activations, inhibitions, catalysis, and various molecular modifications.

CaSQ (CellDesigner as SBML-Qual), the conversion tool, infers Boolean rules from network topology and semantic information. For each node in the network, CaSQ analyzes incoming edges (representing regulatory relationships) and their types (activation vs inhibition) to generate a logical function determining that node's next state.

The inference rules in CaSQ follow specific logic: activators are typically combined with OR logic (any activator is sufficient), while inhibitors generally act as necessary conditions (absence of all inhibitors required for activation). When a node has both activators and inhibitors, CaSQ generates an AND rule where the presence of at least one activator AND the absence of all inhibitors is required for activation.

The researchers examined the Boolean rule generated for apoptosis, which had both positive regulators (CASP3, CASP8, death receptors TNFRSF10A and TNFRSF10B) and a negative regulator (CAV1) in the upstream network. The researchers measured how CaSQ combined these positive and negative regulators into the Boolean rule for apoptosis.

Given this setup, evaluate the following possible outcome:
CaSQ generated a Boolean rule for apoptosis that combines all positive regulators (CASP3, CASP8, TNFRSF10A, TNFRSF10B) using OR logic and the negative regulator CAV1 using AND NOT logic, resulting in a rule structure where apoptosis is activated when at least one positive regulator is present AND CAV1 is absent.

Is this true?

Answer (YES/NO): NO